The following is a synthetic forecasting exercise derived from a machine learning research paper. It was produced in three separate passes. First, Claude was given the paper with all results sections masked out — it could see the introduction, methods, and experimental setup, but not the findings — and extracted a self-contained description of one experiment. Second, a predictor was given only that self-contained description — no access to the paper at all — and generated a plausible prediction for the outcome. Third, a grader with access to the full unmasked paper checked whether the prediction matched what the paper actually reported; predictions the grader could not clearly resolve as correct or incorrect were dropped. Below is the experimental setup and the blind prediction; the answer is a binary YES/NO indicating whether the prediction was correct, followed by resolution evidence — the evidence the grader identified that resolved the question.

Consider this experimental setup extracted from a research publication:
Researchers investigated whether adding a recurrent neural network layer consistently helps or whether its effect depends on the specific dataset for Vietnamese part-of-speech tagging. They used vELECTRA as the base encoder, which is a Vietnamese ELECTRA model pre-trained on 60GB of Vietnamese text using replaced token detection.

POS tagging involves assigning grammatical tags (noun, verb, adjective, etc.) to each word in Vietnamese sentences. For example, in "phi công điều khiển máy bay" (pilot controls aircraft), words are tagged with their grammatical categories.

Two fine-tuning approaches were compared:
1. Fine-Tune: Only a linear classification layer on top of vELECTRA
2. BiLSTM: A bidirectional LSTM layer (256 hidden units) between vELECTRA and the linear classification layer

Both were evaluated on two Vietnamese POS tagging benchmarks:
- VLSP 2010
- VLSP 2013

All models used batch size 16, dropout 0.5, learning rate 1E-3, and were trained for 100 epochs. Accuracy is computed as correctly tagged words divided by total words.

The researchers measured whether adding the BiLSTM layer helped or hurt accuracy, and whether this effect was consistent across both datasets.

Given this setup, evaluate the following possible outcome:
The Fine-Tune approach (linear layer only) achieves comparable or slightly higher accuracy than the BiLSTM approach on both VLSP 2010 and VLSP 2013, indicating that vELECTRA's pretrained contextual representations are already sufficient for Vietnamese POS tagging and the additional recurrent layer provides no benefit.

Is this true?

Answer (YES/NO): NO